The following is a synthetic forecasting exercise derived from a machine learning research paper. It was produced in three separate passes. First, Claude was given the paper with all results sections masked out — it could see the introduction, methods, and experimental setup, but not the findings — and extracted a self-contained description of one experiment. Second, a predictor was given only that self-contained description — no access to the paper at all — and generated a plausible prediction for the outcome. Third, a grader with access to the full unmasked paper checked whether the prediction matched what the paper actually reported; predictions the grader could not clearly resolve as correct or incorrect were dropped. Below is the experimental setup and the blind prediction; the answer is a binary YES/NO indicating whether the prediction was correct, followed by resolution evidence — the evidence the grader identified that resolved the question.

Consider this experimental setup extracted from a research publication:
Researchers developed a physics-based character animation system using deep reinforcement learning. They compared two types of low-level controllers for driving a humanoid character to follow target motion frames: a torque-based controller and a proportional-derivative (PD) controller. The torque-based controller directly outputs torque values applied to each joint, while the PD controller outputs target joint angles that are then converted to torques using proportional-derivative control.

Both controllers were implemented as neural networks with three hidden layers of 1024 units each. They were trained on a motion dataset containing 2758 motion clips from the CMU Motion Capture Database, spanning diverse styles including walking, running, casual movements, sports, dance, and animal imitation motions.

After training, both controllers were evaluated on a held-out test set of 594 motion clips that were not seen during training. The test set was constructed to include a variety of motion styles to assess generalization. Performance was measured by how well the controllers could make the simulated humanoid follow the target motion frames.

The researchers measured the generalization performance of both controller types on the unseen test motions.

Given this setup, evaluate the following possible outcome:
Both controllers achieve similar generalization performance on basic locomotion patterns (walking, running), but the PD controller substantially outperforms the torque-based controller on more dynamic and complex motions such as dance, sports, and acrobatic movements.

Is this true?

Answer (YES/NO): NO